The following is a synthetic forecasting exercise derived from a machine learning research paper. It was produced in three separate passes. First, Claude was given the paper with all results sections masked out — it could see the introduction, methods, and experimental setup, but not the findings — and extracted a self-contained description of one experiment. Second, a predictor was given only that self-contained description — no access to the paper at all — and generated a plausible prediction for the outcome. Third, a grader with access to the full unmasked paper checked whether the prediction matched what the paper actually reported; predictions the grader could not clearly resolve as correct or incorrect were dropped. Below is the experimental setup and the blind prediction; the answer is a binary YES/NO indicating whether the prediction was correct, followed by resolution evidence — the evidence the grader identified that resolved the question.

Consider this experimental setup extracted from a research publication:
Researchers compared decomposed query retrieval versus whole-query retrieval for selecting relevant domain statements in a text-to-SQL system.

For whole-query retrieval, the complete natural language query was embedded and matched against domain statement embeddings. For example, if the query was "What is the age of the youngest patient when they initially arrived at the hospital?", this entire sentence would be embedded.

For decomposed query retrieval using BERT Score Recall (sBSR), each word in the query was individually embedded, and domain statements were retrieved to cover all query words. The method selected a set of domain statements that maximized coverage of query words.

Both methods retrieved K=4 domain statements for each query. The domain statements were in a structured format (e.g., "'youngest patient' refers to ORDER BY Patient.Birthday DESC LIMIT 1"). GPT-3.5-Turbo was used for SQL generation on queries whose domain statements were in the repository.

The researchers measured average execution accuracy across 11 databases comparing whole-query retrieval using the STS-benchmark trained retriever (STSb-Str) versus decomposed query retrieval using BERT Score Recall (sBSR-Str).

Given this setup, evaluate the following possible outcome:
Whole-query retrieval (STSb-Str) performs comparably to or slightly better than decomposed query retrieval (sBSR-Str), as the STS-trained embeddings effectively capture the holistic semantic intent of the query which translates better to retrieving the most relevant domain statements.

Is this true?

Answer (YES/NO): YES